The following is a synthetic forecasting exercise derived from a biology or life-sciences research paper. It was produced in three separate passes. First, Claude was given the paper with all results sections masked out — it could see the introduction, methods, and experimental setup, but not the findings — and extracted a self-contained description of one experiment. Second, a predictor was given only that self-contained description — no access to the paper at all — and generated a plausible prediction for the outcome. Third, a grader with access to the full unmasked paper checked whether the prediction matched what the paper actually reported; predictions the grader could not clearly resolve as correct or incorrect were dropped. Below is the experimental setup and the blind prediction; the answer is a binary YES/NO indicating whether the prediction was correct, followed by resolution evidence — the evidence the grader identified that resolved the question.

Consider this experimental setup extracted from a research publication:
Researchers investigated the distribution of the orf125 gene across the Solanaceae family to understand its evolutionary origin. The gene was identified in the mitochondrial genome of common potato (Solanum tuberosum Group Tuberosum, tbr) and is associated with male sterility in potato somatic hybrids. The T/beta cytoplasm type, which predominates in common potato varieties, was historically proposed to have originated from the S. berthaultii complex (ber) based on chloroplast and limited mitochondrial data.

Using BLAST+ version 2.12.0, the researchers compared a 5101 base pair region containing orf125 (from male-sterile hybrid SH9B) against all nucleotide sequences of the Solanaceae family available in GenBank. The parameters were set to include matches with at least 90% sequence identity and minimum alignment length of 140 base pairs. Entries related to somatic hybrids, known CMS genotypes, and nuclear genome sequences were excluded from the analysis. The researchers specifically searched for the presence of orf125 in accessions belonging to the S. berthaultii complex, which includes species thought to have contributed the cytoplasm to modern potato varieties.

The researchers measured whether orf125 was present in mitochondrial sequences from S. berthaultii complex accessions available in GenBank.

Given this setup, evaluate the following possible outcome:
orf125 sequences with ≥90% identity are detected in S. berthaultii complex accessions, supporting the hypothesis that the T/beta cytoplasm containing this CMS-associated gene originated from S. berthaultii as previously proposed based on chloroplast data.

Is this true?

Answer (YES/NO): NO